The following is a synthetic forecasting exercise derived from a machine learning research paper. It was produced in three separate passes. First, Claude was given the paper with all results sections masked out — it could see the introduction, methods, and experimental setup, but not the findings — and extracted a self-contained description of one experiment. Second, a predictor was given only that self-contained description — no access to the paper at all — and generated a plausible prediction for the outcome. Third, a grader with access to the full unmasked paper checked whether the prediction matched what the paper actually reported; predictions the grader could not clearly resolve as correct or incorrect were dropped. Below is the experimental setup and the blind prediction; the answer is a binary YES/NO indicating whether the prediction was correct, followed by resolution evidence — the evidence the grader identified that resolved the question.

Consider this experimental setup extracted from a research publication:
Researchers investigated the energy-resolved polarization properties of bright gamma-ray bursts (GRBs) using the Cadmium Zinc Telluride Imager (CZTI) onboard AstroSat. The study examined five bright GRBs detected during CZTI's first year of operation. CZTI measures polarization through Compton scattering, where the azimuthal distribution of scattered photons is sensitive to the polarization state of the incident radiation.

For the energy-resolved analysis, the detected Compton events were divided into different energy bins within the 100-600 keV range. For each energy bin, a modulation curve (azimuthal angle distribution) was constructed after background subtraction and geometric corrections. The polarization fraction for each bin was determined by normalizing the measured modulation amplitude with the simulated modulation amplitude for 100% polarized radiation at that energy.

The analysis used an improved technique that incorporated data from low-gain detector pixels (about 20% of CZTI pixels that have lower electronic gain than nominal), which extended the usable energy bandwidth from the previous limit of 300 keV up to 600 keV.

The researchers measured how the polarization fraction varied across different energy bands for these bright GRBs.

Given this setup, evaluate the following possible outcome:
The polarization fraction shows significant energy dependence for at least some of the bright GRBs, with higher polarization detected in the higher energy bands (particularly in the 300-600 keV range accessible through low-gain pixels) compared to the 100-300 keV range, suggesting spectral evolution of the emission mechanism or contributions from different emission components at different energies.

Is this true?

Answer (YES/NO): NO